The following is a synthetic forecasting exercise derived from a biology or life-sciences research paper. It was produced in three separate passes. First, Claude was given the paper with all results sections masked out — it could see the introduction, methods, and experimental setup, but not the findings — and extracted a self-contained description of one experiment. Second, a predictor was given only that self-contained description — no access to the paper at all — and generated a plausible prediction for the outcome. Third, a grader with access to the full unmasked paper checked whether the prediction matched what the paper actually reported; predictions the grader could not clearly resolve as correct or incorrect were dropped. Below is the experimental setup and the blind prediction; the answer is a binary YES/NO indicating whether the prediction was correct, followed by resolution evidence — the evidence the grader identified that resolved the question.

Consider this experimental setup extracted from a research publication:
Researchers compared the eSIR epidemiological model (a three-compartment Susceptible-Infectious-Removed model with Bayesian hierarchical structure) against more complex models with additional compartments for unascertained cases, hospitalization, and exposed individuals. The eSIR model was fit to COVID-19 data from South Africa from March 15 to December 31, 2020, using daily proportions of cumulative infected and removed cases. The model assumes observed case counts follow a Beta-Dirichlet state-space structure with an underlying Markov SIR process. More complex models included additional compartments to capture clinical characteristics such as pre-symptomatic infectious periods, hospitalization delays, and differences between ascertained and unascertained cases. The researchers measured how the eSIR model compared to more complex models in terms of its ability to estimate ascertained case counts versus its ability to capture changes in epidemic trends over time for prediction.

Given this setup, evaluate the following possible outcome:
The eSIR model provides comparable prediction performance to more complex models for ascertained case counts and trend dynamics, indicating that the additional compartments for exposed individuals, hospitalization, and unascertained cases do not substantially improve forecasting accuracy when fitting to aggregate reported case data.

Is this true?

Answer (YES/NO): NO